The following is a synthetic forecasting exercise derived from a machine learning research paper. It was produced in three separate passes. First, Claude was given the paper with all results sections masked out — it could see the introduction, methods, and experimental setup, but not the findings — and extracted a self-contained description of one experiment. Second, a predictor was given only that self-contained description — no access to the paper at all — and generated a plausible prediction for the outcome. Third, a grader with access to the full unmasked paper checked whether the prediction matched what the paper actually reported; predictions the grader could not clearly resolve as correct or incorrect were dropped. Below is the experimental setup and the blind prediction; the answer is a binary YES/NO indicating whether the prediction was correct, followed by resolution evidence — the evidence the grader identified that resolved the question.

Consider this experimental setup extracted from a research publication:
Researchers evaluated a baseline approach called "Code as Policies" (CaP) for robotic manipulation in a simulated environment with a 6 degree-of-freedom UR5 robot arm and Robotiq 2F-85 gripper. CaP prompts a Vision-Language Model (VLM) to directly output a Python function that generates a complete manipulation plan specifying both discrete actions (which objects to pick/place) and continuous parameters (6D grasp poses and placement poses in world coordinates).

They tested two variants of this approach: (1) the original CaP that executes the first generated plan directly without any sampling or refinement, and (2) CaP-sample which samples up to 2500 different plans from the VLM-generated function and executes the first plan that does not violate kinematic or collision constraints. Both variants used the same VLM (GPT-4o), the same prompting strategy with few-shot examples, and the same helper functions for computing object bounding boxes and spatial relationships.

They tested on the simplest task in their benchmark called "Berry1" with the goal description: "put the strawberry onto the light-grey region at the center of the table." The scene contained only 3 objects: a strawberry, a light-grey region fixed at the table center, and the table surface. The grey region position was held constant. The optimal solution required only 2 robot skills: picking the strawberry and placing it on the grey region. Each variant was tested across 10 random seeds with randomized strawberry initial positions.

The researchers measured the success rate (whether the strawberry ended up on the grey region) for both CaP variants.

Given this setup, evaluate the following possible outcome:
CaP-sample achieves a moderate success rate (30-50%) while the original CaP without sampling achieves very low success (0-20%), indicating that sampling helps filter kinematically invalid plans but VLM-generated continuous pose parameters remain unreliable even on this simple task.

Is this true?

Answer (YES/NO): NO